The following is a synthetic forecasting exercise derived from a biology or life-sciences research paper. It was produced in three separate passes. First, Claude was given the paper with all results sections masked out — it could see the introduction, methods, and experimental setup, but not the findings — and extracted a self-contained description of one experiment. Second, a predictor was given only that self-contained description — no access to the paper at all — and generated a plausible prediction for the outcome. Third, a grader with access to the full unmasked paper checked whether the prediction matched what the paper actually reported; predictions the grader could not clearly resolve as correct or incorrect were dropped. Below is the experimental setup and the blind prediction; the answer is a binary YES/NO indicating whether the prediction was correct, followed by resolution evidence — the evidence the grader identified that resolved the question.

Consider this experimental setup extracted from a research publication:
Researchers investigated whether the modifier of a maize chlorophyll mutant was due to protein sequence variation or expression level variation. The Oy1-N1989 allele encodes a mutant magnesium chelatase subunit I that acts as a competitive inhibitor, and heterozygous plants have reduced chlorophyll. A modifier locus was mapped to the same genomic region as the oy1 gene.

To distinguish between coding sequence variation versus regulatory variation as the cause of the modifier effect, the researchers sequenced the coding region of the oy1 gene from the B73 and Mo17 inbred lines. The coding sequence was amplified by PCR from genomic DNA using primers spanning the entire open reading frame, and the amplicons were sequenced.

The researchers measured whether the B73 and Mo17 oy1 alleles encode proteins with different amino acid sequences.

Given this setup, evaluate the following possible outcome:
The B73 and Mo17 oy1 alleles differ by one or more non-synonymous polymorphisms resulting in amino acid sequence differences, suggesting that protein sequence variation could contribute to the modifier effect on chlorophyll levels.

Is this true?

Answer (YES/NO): NO